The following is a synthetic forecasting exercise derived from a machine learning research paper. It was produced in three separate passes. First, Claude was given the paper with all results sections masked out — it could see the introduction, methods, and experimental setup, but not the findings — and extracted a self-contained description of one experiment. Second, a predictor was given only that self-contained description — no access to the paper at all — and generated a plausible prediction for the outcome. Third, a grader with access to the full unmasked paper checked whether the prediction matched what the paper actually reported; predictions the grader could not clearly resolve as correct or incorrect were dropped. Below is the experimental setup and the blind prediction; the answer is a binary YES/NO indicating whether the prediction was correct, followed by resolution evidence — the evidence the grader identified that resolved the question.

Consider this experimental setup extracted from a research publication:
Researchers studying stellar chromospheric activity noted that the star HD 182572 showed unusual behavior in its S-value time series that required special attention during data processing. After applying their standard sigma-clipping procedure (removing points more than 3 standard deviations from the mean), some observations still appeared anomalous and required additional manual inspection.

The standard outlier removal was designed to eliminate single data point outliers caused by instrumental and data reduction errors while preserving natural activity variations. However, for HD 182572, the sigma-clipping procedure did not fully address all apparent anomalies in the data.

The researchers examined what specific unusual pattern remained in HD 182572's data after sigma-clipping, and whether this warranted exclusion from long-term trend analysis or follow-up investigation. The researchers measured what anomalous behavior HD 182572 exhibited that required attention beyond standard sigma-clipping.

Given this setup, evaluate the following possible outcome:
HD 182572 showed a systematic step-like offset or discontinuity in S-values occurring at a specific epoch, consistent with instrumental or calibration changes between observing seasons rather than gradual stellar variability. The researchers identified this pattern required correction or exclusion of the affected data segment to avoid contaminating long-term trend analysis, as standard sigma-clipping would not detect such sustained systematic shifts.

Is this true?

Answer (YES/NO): NO